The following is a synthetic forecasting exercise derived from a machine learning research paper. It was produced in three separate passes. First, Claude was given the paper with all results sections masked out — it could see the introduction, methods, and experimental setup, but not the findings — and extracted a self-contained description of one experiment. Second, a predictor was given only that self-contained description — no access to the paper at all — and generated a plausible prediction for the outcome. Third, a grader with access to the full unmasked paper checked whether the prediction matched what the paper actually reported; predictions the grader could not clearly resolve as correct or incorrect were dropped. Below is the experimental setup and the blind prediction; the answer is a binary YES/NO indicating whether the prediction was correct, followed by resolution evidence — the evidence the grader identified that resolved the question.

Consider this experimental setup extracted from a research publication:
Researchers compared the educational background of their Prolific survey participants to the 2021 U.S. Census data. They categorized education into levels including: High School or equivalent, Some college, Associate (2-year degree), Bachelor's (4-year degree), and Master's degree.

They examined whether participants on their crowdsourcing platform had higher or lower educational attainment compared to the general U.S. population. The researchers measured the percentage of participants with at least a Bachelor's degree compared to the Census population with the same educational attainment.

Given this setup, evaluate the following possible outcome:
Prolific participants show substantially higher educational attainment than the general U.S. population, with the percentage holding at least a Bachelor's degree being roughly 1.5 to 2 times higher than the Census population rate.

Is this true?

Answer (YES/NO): YES